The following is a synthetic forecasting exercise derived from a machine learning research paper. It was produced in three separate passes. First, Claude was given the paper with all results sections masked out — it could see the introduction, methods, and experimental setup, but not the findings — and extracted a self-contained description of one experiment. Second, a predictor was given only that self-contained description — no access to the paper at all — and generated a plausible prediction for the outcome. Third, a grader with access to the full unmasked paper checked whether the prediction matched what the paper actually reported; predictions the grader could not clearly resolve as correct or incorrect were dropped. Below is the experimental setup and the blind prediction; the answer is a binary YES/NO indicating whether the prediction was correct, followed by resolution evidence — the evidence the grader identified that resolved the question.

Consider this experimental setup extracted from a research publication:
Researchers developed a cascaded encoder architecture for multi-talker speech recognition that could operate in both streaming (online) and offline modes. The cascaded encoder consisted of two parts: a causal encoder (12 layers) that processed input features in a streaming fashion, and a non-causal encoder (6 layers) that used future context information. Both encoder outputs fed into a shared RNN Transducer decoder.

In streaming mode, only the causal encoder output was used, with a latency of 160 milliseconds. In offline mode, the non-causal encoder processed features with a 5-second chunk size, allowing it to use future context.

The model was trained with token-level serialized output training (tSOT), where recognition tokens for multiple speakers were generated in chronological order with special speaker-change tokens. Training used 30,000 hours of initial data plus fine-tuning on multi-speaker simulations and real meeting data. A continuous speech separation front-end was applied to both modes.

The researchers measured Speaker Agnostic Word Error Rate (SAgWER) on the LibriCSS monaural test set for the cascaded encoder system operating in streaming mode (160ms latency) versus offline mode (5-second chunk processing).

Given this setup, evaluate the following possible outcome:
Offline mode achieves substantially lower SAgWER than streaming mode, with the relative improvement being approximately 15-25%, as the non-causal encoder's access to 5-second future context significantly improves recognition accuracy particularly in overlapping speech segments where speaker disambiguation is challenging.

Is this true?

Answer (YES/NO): NO